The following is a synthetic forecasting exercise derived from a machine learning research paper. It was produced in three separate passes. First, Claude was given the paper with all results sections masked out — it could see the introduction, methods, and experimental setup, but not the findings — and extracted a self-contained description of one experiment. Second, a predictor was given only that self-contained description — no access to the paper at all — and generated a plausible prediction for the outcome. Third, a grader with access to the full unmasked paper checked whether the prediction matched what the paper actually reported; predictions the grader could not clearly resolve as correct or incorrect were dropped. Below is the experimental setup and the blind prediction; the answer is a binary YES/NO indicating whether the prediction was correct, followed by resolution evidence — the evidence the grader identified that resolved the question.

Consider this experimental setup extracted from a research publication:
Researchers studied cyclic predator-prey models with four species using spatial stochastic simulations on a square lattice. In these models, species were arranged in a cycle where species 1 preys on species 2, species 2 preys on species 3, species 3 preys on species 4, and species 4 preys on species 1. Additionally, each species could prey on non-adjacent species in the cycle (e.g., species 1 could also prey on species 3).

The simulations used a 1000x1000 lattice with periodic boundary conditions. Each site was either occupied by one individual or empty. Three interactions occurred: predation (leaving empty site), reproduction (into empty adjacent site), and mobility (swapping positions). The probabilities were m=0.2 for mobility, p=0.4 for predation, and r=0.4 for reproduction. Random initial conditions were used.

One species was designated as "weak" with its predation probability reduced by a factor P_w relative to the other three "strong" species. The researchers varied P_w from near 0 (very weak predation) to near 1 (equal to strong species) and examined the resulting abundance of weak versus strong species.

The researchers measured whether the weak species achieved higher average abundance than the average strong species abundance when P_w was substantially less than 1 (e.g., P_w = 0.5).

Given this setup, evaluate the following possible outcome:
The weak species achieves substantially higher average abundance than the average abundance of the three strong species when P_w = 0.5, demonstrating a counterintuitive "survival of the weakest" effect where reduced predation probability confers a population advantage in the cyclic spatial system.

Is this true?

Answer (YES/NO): NO